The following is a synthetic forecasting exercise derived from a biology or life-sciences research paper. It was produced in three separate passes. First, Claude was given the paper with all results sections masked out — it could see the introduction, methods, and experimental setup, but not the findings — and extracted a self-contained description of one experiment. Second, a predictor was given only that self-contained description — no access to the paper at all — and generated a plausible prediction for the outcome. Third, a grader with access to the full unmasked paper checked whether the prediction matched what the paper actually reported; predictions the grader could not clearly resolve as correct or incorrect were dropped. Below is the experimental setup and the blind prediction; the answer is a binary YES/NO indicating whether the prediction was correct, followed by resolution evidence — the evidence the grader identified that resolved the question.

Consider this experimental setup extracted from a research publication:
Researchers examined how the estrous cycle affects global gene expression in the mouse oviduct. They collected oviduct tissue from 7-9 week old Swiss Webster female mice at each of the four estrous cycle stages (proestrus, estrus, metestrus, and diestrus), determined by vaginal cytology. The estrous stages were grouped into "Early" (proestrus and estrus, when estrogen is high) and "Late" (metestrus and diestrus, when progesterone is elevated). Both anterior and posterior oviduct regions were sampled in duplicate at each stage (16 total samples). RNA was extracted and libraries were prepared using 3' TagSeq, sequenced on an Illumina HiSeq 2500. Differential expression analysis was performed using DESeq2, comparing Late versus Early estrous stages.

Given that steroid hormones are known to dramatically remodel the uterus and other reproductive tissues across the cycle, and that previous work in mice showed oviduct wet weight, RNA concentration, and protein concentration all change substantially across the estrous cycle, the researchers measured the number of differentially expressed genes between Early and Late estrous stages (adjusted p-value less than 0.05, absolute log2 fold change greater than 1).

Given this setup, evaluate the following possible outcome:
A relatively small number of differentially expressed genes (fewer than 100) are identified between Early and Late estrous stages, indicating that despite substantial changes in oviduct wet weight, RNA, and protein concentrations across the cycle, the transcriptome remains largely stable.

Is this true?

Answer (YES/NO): YES